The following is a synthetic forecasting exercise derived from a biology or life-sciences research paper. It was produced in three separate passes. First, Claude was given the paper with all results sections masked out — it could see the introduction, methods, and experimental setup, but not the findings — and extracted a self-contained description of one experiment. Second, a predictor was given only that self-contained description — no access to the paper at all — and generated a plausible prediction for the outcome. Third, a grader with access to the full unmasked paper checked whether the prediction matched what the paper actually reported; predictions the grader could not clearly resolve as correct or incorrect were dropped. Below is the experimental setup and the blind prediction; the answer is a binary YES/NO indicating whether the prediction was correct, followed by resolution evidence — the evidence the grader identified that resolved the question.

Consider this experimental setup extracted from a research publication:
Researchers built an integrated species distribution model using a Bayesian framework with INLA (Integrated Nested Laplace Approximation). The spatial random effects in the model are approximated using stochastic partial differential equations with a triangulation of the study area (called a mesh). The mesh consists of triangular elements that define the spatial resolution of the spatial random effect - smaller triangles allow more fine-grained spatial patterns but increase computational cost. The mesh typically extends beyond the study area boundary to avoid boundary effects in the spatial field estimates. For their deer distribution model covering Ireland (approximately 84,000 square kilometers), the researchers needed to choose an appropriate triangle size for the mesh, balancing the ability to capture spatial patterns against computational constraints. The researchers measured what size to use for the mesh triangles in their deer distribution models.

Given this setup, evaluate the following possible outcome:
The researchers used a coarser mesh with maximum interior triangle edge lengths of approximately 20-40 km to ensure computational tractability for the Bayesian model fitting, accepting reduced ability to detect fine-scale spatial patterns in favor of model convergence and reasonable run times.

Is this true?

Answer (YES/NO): YES